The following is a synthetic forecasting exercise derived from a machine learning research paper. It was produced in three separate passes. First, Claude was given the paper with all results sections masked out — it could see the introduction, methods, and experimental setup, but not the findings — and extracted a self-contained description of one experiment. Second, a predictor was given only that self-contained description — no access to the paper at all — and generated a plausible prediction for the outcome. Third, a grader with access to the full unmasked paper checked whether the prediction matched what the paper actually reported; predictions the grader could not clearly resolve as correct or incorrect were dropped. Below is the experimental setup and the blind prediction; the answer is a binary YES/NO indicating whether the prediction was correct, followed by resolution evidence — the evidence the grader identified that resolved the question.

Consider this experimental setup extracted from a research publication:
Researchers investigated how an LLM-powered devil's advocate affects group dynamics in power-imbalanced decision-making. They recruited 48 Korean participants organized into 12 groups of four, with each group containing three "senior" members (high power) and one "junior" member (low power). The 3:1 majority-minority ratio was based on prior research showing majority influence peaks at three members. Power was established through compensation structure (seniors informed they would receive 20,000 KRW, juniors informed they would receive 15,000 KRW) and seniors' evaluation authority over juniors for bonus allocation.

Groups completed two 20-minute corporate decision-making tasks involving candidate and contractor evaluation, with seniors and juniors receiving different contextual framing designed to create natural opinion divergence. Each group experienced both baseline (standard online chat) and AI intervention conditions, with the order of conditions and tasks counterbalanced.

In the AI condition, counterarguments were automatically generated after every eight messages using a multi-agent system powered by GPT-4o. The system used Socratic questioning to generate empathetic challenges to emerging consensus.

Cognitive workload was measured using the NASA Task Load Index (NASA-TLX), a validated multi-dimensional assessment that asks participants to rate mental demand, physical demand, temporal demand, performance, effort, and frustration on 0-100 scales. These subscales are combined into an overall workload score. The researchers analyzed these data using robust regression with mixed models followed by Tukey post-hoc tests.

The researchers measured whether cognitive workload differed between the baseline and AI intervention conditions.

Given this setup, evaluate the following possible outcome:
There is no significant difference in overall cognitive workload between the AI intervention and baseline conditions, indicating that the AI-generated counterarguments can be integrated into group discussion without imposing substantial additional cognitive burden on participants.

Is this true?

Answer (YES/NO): YES